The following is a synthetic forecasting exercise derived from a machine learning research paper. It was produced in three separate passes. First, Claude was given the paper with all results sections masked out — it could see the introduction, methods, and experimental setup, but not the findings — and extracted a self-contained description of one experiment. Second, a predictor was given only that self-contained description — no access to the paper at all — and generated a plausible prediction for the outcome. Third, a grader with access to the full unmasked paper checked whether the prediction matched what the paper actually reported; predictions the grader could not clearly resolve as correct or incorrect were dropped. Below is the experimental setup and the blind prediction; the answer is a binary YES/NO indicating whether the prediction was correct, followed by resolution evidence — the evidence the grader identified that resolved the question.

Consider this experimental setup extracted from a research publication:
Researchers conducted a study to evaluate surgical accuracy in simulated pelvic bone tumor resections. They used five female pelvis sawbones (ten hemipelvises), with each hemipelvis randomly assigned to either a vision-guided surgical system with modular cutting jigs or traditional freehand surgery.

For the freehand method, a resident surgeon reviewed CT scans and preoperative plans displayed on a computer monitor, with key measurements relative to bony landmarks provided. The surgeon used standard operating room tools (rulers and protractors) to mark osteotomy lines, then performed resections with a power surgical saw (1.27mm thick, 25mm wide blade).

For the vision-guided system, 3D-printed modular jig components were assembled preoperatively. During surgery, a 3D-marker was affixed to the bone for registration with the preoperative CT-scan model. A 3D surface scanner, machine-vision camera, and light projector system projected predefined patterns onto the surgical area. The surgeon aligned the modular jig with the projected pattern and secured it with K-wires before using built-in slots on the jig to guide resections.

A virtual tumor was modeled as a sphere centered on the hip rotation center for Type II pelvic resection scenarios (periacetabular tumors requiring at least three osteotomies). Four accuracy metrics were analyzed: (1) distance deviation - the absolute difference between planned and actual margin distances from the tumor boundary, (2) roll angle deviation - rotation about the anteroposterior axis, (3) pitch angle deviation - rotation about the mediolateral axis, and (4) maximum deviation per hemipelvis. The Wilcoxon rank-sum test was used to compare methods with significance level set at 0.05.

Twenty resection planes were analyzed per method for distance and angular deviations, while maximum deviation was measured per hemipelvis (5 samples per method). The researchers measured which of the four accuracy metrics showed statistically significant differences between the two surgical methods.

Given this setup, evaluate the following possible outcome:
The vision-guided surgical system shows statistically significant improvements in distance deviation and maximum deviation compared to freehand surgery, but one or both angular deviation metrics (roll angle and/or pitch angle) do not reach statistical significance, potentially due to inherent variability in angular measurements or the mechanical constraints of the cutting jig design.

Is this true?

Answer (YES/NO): NO